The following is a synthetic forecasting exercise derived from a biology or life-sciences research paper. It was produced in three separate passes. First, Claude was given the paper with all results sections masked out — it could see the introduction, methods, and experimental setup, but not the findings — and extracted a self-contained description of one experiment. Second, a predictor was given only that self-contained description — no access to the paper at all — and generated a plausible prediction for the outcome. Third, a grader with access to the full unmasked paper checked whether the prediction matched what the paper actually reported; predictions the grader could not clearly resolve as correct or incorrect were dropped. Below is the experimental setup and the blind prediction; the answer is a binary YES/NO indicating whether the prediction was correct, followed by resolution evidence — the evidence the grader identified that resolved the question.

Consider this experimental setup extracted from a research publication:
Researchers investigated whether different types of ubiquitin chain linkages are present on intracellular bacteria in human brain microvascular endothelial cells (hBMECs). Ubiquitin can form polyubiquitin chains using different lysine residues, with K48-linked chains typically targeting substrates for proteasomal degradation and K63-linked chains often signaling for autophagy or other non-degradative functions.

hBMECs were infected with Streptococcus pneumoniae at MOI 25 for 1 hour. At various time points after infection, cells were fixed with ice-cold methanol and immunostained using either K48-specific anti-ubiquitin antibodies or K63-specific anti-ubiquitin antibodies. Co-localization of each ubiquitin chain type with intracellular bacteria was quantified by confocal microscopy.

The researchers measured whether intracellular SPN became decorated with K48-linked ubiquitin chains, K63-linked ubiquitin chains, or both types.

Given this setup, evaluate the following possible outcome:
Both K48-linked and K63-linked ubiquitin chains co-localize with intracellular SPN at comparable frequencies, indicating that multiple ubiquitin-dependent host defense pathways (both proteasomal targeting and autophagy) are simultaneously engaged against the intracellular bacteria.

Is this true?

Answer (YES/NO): NO